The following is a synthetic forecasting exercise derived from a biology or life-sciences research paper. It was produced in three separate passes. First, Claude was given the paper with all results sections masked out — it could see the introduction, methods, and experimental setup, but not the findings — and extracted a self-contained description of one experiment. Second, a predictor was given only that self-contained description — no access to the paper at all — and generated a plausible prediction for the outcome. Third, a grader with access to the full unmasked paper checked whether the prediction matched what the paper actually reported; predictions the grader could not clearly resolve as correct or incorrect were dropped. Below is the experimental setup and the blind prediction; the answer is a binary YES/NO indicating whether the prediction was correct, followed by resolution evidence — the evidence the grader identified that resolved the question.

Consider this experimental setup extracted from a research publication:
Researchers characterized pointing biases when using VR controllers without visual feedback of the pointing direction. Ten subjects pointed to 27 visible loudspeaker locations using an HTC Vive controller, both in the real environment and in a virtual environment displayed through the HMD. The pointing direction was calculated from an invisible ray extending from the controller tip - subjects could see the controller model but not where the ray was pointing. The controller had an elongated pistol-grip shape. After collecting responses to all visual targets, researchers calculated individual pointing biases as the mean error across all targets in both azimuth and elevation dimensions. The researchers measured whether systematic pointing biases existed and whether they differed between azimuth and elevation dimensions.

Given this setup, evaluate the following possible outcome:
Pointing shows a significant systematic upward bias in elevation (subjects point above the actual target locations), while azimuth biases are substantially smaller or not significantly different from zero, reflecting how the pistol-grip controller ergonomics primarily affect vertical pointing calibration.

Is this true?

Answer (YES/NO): YES